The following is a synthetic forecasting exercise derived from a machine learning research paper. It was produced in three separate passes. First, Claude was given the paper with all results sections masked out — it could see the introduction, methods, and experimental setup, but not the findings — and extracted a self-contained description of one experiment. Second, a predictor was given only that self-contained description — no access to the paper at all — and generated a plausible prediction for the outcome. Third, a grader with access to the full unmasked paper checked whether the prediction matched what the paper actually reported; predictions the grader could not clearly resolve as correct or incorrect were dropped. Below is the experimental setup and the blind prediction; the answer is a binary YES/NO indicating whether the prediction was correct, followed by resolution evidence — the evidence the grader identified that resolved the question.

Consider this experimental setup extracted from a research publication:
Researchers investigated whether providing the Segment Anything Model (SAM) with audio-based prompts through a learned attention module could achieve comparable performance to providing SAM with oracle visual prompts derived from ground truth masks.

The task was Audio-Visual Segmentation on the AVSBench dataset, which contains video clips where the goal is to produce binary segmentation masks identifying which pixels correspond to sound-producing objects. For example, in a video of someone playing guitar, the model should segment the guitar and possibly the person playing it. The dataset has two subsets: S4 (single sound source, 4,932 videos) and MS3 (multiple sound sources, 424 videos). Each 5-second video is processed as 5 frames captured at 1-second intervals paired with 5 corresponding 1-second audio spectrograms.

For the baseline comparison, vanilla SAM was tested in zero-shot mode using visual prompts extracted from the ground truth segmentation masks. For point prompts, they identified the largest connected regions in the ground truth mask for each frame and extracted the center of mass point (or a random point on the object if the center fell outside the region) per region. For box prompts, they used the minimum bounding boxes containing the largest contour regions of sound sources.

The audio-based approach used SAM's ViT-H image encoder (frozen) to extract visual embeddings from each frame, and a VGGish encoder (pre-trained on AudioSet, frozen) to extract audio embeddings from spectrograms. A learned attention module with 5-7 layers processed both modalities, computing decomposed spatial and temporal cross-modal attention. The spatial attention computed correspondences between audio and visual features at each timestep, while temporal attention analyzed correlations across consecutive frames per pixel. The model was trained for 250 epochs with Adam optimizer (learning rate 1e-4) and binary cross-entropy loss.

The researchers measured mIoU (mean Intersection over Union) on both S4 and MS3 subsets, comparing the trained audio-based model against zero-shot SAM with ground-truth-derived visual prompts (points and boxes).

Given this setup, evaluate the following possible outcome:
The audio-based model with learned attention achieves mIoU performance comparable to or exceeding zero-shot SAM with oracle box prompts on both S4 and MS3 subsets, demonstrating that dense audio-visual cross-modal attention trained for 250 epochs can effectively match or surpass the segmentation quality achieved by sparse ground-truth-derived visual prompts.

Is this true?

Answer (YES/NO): YES